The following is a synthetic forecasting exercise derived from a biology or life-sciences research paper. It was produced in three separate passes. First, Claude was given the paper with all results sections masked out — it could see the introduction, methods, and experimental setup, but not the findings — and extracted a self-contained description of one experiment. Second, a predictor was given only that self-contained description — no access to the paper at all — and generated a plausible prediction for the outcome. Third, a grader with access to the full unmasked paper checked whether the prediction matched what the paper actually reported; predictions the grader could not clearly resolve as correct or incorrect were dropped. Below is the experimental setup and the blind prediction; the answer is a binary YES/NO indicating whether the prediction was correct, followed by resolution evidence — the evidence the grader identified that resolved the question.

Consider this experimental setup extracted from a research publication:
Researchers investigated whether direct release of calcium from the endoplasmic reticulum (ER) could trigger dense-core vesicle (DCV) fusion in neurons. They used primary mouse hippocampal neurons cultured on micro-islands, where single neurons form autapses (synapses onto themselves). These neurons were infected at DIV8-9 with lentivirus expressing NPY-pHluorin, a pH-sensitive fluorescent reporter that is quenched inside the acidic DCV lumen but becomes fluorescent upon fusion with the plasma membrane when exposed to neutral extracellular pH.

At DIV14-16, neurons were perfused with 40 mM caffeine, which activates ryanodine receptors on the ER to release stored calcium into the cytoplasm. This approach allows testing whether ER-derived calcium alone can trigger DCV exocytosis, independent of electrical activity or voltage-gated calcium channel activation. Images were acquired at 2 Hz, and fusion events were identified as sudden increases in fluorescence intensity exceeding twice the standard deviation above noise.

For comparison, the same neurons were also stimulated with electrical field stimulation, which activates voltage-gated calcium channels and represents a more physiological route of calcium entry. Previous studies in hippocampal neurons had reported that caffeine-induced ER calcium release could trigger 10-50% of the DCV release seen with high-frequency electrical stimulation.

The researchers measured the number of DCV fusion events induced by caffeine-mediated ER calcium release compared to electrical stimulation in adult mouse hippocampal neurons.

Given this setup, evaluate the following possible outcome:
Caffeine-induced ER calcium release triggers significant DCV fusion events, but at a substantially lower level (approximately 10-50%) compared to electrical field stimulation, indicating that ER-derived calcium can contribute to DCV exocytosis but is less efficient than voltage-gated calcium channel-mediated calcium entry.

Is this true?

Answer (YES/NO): NO